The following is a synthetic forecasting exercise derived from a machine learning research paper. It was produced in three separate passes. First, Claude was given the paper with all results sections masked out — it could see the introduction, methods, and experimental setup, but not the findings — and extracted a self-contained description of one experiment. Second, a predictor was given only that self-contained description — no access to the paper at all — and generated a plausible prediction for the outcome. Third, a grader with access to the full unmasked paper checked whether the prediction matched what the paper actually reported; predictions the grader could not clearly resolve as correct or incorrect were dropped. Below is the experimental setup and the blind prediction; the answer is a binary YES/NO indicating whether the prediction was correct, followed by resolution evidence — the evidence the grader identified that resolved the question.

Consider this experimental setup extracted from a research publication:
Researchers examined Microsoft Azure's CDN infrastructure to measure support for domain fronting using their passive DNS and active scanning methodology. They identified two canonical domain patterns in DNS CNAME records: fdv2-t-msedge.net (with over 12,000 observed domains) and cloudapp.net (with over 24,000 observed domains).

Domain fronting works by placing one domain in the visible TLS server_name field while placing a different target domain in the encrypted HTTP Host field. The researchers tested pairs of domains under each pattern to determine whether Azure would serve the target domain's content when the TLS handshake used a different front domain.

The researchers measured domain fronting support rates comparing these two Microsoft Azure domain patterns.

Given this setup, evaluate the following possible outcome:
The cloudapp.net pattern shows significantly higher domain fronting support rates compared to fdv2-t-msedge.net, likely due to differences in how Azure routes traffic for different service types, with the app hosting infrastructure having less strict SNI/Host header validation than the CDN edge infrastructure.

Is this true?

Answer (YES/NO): NO